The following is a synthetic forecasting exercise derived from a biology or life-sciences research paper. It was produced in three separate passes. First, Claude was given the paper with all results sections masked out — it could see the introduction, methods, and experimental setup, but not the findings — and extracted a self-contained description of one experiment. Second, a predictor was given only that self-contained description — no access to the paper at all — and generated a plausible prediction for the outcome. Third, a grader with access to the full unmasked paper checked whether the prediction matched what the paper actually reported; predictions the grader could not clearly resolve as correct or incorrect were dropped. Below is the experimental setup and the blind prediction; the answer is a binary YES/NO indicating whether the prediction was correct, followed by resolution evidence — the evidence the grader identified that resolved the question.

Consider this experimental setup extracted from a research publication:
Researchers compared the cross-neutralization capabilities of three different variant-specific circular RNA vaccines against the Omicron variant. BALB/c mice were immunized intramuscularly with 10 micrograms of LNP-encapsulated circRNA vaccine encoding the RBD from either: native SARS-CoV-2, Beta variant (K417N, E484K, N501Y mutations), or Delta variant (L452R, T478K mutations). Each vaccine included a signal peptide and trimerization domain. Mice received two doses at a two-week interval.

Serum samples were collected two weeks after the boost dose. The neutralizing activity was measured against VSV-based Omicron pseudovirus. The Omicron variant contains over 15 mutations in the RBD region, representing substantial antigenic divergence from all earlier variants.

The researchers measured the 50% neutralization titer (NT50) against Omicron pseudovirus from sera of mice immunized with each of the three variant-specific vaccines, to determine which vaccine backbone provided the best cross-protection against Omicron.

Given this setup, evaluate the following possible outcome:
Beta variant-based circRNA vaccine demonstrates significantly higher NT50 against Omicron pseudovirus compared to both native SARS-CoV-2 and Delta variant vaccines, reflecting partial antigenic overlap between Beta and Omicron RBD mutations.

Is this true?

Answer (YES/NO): NO